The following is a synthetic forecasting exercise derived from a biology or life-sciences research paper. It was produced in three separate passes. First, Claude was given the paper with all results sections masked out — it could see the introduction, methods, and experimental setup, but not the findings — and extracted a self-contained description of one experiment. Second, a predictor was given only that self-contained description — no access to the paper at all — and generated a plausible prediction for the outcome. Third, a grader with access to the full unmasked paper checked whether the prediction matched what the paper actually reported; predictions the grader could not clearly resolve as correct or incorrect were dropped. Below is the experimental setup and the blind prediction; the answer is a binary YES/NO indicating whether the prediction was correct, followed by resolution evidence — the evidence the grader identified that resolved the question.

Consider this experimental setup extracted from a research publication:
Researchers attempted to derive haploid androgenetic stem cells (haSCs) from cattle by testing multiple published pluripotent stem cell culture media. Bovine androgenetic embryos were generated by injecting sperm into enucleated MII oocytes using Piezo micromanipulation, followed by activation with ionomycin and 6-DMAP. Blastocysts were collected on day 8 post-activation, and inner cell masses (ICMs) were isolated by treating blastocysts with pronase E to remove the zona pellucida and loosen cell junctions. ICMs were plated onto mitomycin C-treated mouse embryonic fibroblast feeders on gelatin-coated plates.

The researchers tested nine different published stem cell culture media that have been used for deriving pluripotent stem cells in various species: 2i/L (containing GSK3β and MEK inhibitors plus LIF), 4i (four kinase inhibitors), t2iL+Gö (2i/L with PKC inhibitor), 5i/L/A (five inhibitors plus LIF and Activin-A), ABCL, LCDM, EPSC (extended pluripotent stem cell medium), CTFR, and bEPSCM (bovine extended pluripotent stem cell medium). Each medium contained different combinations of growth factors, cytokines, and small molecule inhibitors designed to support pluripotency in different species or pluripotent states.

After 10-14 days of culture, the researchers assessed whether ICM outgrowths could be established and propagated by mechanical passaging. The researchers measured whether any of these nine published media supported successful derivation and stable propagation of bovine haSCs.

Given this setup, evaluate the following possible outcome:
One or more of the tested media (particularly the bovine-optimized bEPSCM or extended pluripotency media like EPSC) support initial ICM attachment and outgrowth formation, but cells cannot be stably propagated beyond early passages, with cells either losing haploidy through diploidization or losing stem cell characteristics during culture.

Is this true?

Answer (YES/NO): NO